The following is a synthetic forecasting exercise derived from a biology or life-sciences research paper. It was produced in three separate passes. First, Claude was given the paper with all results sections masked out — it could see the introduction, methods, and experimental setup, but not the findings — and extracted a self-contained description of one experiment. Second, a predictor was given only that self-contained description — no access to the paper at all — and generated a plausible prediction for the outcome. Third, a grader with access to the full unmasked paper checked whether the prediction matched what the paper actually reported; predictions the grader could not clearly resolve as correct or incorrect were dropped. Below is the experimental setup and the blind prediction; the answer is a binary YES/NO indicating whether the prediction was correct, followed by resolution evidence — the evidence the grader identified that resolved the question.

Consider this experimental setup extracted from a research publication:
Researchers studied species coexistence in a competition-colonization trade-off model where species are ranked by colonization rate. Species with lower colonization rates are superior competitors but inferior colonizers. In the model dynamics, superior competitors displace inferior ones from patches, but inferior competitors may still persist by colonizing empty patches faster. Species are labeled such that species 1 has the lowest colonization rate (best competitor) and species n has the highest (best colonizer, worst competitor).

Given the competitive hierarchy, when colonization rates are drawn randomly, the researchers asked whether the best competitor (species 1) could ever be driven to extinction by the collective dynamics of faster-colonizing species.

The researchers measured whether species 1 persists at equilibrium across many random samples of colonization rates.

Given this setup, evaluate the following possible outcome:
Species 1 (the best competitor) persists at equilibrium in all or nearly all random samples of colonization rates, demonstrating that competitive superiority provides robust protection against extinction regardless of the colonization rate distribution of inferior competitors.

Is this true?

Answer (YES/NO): YES